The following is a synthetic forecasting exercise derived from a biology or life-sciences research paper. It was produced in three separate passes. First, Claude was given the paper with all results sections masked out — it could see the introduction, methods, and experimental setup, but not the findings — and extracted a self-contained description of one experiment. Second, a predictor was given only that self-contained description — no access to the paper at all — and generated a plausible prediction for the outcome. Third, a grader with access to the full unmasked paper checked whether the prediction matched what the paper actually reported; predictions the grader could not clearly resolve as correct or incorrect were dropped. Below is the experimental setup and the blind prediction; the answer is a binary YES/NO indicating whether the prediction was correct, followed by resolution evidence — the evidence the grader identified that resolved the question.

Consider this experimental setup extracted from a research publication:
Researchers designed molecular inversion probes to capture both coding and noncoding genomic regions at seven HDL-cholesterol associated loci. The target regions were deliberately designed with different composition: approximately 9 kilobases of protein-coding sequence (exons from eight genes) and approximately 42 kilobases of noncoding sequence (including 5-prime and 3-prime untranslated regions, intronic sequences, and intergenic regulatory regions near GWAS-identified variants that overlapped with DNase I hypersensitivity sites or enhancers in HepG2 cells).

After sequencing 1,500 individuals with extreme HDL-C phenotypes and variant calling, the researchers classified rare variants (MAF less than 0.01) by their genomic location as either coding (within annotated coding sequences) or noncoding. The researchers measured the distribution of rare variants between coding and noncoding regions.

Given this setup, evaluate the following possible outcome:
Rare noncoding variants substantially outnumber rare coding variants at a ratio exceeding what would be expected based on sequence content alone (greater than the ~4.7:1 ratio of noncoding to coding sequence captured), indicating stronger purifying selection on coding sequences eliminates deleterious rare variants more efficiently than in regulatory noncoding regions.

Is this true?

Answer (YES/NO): NO